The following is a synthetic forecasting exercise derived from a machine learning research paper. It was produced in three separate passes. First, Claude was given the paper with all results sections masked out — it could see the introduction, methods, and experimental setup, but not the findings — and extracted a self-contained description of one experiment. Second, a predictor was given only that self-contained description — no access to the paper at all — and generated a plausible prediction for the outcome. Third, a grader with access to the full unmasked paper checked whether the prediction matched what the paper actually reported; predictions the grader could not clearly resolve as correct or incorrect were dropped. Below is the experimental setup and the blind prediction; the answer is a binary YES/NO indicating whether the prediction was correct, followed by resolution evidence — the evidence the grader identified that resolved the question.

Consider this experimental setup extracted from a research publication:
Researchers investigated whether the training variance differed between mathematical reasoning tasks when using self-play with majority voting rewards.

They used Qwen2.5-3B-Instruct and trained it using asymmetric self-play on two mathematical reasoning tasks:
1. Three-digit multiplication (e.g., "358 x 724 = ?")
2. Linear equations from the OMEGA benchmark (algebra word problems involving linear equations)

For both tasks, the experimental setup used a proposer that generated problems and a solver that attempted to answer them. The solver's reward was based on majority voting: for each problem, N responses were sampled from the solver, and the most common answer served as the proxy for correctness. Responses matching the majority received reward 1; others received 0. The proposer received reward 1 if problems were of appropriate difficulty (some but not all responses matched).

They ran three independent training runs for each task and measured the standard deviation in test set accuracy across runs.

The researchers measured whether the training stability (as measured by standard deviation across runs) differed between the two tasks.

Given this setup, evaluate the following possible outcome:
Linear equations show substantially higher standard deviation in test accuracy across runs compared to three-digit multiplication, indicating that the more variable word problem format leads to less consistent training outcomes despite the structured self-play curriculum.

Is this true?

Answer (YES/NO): NO